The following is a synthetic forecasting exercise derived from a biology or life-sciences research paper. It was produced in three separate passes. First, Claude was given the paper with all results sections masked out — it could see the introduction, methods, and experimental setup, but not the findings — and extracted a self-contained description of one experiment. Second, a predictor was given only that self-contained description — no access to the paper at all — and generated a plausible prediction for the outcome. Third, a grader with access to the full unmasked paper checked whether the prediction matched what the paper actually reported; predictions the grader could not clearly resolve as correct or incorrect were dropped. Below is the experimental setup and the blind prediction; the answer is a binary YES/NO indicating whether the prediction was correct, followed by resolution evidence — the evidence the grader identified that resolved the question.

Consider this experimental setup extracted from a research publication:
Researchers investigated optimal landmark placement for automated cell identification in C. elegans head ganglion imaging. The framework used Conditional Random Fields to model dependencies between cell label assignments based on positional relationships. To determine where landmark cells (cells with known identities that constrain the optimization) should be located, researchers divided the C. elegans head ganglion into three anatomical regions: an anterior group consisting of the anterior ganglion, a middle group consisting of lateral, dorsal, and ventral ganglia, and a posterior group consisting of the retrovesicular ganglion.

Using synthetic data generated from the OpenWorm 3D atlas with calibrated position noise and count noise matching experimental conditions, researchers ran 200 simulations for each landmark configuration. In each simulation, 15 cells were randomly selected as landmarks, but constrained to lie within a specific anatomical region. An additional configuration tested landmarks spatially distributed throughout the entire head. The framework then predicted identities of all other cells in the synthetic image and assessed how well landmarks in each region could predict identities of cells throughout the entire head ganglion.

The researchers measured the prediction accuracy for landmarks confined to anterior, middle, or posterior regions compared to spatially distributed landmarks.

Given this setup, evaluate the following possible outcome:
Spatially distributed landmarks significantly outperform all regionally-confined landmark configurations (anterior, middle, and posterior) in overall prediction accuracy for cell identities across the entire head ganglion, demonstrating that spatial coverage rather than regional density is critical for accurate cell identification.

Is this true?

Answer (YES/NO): NO